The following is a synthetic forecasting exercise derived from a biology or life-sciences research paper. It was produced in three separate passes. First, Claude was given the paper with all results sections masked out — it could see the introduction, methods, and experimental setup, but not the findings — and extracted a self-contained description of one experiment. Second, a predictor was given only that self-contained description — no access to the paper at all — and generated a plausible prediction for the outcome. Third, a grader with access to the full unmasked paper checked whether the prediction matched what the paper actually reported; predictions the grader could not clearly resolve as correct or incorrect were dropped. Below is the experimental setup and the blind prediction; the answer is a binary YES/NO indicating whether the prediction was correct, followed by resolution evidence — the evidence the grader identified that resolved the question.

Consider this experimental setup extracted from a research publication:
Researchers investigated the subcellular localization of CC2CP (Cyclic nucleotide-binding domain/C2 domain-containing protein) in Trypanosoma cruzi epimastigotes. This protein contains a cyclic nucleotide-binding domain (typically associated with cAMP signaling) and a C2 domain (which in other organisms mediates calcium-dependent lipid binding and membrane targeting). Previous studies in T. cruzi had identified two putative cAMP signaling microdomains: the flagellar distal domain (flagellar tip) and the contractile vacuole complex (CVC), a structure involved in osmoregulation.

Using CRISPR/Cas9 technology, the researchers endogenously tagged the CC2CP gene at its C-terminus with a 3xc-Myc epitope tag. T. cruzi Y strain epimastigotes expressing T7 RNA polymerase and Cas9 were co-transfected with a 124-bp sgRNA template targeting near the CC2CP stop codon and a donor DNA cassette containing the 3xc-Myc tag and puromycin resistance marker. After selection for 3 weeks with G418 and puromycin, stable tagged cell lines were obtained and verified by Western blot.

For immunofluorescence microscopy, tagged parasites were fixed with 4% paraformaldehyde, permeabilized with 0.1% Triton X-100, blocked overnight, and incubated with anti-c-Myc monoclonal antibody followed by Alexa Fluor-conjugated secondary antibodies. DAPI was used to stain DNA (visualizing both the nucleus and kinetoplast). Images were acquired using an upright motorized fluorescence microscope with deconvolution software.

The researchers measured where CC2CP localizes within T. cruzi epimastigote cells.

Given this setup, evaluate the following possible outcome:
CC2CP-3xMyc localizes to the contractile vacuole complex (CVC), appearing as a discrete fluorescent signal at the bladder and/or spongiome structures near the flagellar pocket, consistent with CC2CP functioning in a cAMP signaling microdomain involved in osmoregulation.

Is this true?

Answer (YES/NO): NO